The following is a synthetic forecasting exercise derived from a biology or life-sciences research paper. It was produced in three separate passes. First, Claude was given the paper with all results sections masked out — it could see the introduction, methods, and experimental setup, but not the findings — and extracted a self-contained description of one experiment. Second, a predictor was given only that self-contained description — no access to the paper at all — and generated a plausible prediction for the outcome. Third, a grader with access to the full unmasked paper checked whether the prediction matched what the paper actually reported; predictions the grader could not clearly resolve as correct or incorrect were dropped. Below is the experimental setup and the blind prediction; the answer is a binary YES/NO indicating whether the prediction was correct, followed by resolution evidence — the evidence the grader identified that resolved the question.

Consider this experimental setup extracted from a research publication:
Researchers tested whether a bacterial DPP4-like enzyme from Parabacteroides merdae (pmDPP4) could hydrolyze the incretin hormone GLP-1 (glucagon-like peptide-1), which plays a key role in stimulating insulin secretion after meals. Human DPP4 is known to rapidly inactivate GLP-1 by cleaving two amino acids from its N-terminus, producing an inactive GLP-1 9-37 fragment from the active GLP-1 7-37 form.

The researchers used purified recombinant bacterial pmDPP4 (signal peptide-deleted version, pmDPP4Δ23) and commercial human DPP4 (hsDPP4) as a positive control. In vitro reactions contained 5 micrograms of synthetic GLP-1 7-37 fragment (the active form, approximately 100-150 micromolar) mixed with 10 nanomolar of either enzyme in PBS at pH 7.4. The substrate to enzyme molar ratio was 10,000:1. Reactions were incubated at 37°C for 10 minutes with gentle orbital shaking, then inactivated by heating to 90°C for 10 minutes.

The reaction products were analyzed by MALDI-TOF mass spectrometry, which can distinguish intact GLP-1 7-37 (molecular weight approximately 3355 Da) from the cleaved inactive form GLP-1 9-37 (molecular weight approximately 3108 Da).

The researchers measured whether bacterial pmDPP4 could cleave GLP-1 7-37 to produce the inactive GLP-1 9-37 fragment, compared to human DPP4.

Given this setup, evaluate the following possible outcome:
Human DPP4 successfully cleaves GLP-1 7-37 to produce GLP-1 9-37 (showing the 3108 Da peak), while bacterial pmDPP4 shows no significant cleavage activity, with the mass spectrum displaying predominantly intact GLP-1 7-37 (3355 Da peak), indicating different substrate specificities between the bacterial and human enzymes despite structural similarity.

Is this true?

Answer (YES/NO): NO